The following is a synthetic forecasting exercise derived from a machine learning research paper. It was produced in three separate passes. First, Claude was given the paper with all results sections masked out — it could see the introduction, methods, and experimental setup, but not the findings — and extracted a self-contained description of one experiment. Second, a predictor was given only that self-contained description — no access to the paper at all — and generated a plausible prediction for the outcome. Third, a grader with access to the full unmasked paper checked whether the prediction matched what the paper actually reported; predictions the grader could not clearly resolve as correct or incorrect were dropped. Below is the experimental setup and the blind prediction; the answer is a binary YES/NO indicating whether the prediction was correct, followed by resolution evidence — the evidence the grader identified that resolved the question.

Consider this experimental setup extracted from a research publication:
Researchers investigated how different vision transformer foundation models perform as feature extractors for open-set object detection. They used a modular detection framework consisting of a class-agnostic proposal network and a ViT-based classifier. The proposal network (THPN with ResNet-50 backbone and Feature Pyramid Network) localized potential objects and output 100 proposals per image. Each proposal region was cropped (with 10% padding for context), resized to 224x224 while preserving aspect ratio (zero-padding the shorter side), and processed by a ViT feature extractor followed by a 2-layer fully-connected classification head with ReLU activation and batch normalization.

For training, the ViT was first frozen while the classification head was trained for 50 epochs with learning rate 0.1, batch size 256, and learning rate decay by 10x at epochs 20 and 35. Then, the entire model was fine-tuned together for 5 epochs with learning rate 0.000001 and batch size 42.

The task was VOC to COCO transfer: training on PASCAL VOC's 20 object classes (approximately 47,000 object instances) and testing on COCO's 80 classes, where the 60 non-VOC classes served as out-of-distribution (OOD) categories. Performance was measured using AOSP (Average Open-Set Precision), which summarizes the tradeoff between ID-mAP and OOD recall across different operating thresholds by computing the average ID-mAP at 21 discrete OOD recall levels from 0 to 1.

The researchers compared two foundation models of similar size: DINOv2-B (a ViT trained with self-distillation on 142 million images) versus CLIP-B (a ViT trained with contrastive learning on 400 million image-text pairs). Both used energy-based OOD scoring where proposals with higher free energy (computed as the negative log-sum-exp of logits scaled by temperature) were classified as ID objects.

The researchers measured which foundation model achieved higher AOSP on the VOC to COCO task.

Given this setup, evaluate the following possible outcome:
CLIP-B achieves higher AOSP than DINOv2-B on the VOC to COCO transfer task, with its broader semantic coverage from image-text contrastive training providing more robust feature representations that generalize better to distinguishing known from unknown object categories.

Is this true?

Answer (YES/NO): NO